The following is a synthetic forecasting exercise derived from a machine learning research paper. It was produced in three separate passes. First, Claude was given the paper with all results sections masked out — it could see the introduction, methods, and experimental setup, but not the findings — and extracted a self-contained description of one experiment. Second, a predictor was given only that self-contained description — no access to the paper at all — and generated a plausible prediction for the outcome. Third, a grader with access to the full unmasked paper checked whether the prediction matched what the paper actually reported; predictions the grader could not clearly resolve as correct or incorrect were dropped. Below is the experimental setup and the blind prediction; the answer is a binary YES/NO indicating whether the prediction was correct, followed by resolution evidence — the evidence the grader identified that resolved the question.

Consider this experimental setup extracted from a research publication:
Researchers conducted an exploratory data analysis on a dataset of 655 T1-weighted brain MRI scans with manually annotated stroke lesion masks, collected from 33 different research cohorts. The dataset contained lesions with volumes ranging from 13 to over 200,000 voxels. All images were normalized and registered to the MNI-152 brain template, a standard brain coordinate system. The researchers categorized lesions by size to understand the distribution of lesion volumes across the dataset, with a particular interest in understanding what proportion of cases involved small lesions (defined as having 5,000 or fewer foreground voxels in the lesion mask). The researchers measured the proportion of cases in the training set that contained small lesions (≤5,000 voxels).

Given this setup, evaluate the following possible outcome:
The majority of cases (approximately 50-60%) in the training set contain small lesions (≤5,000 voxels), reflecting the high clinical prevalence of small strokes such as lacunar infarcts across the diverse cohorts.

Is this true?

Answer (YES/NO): YES